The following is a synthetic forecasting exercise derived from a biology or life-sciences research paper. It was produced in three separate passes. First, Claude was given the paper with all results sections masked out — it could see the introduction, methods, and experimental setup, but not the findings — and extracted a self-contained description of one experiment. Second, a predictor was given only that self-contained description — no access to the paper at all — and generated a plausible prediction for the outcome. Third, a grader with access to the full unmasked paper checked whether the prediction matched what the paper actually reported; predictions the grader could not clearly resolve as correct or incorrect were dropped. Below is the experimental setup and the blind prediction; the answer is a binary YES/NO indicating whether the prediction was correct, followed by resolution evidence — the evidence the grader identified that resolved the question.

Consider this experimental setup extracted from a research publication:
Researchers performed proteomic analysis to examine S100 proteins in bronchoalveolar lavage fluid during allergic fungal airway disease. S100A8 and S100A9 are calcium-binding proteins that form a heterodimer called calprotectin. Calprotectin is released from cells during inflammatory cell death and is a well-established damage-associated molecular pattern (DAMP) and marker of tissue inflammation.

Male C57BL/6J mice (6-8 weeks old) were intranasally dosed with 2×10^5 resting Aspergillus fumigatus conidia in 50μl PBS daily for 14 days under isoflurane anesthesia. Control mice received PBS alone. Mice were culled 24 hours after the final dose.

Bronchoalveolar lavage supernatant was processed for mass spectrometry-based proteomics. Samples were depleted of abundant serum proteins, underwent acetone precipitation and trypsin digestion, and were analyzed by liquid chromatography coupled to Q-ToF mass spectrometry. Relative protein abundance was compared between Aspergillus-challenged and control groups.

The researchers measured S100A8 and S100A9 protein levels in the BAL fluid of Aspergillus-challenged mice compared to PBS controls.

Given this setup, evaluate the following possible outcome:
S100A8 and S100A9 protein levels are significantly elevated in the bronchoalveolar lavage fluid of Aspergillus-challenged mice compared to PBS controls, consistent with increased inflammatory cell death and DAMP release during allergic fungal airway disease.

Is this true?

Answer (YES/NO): YES